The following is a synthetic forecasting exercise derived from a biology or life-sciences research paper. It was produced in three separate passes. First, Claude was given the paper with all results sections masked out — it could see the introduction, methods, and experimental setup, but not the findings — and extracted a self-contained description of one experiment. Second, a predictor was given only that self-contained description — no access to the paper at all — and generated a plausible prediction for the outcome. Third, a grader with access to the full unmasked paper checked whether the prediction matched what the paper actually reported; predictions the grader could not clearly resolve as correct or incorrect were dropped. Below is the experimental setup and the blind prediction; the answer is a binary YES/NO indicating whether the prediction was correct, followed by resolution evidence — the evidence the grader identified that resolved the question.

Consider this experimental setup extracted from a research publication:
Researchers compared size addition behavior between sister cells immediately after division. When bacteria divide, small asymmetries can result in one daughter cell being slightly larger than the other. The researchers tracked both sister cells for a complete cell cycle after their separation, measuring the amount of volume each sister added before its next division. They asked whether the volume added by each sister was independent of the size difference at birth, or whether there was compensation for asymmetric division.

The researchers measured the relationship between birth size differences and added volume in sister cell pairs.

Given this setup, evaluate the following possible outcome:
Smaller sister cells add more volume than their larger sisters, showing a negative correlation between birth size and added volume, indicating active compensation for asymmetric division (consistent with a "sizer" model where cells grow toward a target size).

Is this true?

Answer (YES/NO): YES